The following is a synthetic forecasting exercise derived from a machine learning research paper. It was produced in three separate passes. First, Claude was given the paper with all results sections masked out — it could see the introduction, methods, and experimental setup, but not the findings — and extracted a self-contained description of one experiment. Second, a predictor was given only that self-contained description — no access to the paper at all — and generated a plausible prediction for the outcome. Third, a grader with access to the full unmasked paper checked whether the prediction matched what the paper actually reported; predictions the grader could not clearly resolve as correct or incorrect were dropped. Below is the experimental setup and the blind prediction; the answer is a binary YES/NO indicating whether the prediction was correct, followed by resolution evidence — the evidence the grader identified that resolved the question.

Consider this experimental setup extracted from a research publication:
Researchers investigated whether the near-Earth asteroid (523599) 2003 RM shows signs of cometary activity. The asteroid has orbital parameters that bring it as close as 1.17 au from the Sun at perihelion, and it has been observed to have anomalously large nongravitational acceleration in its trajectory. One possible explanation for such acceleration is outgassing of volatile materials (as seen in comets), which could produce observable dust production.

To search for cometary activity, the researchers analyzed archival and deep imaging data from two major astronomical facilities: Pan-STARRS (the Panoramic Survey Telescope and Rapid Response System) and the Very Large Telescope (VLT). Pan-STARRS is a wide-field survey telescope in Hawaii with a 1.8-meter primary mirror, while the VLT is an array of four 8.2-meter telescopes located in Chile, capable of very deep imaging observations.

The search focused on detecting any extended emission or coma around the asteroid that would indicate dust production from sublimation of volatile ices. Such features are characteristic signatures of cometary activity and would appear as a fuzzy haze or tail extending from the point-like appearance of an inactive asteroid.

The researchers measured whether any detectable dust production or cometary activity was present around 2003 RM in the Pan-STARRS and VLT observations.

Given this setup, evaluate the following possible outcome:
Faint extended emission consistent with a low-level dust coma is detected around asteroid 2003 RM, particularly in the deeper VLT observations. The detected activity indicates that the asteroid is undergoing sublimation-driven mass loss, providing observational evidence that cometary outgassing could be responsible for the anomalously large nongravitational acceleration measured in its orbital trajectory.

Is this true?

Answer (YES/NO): NO